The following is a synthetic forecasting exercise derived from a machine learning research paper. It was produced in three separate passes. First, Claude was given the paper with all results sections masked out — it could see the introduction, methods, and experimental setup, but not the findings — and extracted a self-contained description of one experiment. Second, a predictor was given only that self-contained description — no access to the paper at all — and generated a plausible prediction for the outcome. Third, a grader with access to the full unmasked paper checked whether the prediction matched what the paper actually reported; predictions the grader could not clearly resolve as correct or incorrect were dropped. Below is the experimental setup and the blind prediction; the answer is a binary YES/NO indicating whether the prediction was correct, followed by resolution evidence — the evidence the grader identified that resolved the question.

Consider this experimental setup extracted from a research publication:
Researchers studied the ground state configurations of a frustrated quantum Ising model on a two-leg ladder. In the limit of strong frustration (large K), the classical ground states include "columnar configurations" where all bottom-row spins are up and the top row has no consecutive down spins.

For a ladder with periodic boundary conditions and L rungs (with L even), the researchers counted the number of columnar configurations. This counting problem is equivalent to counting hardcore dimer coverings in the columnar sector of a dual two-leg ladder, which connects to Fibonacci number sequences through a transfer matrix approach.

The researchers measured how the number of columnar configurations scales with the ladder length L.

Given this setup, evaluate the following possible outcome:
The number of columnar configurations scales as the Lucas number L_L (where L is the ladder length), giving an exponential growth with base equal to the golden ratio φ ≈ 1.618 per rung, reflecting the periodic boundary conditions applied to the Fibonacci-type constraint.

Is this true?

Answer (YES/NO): YES